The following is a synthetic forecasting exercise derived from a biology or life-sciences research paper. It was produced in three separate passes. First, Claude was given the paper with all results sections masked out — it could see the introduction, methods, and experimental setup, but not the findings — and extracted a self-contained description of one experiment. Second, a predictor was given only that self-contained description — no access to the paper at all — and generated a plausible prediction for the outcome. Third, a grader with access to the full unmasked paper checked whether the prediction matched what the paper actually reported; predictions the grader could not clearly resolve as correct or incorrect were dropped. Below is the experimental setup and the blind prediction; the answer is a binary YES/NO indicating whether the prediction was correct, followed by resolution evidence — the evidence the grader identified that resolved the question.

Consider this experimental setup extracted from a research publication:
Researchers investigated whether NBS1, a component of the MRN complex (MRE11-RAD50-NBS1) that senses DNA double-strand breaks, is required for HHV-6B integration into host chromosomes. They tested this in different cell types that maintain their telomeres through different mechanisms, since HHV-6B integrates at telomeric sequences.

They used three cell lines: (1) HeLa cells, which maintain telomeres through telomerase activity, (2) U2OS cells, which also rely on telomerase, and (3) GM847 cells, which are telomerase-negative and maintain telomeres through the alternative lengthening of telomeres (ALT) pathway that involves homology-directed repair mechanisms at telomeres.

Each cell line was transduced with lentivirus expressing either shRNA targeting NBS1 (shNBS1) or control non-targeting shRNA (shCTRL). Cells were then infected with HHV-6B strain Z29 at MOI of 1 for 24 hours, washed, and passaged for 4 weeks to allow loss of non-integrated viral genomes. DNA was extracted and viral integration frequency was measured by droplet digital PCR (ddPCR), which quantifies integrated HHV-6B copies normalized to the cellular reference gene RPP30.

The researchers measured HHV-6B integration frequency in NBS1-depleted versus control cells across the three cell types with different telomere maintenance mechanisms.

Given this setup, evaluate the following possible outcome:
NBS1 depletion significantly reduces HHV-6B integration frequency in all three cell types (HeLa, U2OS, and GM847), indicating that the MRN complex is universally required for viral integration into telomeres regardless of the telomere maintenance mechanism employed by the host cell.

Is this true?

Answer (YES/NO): NO